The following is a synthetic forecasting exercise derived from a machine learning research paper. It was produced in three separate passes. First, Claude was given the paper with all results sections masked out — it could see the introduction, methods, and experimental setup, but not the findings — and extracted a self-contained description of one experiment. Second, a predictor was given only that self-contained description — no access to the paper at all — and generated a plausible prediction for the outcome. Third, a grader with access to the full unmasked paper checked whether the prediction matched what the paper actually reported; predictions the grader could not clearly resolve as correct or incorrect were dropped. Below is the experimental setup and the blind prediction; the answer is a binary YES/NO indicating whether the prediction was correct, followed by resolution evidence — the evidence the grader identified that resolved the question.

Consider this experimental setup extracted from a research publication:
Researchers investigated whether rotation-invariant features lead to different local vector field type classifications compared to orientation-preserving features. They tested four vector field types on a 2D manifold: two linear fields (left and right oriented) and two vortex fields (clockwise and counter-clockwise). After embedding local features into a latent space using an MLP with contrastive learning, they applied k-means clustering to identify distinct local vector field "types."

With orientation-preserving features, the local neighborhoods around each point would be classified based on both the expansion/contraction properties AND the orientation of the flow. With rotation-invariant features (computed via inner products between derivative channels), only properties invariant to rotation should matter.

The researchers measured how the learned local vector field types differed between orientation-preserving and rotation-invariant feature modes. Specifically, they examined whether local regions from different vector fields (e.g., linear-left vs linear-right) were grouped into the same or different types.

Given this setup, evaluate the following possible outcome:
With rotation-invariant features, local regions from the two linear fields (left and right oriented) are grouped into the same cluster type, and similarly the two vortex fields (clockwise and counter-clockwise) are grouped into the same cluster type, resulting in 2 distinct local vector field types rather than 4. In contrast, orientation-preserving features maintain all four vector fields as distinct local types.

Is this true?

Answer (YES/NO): YES